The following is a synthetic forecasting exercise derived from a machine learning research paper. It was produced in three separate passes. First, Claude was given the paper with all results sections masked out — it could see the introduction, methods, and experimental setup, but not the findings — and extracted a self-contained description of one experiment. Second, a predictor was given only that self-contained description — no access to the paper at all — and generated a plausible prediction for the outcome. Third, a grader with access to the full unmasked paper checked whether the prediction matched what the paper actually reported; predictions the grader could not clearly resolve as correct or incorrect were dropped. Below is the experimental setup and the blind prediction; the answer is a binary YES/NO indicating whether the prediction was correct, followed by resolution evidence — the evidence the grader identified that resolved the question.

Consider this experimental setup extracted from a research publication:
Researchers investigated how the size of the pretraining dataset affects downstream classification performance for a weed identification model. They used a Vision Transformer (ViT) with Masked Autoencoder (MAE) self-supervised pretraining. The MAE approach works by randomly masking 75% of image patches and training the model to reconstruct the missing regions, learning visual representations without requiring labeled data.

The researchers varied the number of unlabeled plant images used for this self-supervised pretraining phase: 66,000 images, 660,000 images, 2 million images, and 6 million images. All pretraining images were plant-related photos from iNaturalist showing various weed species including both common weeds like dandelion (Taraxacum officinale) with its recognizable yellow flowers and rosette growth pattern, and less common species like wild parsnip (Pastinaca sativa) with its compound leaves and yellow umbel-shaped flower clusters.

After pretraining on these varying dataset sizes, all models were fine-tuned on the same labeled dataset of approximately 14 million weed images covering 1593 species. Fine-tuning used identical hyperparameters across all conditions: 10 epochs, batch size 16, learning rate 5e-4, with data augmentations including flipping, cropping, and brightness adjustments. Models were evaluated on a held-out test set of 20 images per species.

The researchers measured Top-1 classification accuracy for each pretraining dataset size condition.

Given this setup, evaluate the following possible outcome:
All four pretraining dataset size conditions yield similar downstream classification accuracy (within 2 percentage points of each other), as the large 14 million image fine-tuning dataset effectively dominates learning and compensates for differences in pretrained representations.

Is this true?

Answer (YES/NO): YES